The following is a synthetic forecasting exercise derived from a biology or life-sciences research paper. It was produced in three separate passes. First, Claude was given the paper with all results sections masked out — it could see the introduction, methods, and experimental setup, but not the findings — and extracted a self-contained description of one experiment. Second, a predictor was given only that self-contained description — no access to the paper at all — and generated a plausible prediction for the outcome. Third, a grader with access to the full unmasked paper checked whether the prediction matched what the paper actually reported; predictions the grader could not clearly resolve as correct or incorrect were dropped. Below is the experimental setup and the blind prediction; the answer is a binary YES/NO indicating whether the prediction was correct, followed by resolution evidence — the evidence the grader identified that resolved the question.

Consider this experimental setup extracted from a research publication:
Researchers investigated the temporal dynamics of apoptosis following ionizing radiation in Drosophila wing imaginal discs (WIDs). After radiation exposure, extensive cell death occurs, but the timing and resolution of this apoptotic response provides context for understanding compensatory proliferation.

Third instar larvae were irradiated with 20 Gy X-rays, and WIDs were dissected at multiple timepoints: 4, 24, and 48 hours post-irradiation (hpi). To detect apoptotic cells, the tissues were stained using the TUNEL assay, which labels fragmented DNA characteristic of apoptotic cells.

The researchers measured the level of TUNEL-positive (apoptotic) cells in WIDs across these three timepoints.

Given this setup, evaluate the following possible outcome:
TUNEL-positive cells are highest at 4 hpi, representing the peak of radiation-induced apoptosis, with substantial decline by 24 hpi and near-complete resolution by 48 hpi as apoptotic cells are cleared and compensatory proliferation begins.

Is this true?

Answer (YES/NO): NO